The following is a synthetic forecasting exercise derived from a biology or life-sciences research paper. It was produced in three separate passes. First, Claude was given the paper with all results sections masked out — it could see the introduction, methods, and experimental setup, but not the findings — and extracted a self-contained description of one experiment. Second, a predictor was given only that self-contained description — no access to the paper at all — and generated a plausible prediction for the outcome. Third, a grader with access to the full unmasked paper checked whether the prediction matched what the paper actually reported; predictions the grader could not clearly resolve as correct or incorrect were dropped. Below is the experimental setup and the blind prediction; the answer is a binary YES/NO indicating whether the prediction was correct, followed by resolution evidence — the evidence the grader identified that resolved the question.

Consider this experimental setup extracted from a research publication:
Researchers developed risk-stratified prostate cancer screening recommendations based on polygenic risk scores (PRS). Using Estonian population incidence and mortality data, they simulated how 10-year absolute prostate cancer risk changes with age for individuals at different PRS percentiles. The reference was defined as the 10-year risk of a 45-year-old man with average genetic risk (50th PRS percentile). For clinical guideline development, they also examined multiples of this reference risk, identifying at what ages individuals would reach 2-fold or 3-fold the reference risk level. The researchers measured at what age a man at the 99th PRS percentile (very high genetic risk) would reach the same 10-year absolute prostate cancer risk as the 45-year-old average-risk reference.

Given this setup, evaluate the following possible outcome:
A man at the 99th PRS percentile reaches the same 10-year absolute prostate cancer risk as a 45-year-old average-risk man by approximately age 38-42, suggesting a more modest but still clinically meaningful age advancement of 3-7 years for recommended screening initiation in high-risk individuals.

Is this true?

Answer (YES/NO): YES